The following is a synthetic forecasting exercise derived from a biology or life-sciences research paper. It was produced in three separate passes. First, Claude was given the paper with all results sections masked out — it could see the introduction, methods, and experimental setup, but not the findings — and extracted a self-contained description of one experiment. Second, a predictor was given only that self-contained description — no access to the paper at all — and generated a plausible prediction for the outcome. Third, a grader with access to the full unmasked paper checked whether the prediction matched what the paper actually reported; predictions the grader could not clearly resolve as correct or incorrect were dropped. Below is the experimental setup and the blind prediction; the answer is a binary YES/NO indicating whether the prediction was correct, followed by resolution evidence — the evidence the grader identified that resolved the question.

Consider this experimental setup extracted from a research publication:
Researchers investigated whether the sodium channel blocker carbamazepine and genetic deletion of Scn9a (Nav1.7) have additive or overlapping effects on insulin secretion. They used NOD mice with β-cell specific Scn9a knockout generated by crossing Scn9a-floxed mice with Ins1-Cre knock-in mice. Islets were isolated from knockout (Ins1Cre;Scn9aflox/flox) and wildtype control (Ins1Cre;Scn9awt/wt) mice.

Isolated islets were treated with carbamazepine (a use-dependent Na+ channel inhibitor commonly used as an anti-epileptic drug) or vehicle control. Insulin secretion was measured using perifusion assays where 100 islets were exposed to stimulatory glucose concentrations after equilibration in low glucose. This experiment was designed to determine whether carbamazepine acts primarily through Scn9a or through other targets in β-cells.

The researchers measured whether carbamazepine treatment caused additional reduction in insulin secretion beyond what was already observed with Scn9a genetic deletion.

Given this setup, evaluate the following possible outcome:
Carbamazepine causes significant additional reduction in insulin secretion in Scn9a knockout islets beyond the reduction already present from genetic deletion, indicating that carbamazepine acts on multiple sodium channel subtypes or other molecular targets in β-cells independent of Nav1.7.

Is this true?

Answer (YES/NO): NO